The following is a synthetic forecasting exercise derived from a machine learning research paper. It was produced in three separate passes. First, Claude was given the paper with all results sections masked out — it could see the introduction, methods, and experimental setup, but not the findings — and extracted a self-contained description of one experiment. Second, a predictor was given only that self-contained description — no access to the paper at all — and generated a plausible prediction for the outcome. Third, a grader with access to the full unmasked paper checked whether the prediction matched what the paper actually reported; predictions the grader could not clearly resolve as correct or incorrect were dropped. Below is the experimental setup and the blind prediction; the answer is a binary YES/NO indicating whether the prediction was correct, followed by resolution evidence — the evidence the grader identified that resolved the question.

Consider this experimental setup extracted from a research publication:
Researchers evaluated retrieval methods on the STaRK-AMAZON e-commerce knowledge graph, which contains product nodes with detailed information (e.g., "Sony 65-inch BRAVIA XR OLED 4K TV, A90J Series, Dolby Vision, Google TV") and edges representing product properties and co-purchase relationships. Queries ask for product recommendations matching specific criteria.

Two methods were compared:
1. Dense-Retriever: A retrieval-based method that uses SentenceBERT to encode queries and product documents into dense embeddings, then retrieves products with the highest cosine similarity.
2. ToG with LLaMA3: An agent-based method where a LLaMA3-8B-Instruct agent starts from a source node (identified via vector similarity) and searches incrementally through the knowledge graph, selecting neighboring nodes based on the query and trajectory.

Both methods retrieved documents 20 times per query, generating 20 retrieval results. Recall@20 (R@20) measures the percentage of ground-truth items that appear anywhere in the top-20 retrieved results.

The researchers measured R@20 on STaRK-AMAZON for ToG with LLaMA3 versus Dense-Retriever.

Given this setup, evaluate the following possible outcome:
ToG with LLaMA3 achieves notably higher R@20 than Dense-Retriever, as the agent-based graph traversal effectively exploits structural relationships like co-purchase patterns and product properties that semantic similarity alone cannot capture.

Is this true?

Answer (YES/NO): NO